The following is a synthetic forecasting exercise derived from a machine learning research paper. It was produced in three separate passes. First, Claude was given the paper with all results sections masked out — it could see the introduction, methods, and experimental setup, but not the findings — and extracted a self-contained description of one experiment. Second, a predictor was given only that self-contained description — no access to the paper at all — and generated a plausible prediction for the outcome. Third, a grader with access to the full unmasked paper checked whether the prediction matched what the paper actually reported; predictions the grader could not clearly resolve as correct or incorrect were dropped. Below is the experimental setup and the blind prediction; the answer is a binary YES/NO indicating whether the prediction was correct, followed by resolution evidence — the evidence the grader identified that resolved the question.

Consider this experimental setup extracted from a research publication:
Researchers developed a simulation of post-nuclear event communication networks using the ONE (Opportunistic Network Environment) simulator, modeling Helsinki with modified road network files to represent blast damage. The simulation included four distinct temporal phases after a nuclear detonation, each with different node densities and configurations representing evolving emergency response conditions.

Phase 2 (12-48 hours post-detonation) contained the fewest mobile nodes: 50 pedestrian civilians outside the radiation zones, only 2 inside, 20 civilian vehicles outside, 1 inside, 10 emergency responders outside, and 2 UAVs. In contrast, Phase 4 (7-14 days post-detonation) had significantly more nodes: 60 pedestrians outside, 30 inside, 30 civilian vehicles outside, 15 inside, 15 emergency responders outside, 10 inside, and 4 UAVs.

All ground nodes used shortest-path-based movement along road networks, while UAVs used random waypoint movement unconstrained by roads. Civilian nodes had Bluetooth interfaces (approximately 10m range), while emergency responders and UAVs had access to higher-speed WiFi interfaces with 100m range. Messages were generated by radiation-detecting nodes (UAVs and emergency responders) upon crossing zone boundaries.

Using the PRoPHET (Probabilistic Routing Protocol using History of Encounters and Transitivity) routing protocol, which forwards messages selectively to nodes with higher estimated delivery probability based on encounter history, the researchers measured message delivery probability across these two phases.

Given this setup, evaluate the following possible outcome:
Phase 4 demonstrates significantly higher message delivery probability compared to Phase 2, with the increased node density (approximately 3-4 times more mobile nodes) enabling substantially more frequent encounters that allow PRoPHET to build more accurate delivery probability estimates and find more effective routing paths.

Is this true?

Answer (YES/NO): NO